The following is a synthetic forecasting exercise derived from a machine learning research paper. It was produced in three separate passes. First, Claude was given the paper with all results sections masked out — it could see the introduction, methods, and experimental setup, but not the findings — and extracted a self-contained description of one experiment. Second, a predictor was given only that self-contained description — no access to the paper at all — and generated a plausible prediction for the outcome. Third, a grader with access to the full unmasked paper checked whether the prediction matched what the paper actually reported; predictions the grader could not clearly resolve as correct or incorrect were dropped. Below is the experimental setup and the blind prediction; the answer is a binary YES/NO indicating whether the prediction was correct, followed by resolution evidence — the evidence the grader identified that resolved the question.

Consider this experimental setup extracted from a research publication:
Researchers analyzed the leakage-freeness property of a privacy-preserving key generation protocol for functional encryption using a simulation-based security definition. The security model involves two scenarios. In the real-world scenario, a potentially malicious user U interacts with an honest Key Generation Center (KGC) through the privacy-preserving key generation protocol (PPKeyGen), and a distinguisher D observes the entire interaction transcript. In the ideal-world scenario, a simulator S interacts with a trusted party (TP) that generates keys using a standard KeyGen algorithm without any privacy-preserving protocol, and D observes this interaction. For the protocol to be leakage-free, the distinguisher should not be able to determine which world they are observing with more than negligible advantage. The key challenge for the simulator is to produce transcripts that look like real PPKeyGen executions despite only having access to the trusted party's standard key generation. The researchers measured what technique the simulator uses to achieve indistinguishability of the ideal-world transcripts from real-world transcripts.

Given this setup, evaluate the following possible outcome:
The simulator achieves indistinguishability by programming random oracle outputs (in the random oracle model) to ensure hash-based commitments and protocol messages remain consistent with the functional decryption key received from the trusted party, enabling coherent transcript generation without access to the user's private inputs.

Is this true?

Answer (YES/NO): NO